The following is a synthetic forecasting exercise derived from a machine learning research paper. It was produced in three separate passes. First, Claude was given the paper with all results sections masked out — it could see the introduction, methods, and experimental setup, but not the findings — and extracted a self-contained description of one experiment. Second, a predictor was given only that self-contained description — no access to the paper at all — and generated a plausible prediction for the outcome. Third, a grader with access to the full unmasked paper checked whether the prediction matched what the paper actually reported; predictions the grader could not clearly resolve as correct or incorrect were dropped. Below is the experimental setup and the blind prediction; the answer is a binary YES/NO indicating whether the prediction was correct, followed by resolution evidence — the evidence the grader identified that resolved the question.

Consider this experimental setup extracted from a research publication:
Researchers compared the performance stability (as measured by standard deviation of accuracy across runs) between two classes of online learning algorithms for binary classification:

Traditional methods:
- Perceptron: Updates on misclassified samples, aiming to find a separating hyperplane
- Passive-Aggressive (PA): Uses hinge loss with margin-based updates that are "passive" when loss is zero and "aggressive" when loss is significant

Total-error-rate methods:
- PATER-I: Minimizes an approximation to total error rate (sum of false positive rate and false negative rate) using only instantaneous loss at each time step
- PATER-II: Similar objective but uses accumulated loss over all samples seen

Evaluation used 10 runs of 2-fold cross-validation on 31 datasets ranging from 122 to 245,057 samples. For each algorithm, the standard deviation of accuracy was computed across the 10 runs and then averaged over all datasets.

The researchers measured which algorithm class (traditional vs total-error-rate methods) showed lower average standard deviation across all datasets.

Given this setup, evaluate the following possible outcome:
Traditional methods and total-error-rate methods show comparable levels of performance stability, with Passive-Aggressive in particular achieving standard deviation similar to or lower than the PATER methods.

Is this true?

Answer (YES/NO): NO